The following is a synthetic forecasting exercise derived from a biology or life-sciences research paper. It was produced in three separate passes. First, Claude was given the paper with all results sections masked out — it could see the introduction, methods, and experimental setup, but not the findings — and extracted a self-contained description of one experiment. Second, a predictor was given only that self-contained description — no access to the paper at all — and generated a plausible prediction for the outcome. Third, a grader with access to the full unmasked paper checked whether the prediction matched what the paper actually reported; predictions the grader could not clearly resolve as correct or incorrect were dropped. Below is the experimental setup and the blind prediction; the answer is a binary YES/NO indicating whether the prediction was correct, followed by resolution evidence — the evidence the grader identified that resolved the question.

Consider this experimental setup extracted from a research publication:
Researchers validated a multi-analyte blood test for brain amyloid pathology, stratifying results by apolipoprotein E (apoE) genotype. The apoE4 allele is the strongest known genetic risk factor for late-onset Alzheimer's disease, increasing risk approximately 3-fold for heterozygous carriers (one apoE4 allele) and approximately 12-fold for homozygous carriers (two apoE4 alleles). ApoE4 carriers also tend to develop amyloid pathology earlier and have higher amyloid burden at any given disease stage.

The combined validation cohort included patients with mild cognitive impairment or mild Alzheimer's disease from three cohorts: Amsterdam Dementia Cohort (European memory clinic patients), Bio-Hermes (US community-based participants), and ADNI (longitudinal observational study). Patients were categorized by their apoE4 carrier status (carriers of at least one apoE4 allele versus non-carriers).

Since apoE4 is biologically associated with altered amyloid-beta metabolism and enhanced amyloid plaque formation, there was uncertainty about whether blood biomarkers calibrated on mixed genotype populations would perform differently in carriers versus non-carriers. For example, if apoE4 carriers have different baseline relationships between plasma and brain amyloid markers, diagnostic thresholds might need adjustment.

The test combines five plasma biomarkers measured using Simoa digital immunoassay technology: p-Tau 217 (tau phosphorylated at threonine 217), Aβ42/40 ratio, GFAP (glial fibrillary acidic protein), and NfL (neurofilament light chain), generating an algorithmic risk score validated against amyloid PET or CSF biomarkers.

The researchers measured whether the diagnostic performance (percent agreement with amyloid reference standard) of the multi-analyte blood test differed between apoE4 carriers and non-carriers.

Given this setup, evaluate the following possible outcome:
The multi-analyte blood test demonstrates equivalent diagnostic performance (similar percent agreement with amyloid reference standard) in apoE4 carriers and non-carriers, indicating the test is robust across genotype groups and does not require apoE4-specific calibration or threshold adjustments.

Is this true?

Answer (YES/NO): YES